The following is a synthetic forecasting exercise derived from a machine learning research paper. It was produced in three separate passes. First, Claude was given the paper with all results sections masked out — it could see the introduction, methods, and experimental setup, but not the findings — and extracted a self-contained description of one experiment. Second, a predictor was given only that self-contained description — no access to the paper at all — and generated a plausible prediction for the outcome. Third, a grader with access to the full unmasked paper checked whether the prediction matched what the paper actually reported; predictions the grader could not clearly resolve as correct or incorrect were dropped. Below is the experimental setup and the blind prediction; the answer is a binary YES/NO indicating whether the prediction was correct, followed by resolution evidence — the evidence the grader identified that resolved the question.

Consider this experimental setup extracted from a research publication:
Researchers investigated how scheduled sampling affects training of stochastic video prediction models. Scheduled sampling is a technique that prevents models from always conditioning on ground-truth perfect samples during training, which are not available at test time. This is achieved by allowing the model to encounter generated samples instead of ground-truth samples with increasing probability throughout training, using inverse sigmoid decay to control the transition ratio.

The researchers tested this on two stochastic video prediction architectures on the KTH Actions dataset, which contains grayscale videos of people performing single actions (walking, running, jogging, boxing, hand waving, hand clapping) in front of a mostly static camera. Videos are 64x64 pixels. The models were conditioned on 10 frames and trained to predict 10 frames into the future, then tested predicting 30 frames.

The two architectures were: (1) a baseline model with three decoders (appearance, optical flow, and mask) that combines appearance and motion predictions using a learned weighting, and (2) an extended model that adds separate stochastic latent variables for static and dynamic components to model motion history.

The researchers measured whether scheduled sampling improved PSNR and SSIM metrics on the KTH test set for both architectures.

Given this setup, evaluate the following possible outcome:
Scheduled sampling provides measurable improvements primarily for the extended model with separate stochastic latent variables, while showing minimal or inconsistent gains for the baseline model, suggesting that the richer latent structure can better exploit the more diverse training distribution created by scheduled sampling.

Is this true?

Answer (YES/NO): NO